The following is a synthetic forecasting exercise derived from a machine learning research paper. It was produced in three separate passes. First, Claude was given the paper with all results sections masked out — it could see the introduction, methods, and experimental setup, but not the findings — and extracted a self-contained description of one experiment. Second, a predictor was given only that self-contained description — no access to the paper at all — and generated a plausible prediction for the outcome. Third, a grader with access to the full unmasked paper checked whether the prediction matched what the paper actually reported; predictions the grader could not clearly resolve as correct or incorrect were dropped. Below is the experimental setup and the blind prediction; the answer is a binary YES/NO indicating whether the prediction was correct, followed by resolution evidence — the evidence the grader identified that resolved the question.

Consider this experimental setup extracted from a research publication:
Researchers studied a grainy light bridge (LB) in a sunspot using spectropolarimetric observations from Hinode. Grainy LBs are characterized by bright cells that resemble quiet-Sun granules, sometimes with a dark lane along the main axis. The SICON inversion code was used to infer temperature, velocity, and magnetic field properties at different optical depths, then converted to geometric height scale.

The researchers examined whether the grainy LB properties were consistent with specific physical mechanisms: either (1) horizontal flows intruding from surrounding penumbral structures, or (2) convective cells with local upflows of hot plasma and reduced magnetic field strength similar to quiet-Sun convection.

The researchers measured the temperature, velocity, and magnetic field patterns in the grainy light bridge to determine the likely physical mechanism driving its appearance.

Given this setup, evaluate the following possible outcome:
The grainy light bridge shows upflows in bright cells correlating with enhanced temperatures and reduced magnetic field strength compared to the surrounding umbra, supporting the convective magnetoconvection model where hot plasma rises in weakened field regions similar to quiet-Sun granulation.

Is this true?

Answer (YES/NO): YES